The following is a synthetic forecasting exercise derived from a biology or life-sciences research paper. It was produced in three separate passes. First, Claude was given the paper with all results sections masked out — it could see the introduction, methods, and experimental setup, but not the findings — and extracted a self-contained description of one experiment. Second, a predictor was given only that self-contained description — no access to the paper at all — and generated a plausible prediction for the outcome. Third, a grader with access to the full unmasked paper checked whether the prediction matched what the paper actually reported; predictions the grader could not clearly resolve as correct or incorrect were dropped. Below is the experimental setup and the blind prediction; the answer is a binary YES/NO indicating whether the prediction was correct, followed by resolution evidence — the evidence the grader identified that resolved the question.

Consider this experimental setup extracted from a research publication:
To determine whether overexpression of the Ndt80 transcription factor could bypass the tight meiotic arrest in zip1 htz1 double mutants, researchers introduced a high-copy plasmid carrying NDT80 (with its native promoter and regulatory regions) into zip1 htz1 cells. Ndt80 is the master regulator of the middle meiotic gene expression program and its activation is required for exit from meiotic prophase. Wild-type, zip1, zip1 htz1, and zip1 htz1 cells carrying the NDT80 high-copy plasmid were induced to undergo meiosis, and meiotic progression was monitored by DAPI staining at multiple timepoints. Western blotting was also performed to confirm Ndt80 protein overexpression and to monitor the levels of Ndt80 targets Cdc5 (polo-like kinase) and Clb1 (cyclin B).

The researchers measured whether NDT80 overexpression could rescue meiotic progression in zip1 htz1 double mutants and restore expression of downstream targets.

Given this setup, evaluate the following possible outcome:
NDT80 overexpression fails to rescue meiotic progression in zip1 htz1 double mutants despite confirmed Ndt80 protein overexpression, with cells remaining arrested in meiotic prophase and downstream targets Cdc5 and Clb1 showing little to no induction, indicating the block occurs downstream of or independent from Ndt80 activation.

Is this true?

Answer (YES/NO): NO